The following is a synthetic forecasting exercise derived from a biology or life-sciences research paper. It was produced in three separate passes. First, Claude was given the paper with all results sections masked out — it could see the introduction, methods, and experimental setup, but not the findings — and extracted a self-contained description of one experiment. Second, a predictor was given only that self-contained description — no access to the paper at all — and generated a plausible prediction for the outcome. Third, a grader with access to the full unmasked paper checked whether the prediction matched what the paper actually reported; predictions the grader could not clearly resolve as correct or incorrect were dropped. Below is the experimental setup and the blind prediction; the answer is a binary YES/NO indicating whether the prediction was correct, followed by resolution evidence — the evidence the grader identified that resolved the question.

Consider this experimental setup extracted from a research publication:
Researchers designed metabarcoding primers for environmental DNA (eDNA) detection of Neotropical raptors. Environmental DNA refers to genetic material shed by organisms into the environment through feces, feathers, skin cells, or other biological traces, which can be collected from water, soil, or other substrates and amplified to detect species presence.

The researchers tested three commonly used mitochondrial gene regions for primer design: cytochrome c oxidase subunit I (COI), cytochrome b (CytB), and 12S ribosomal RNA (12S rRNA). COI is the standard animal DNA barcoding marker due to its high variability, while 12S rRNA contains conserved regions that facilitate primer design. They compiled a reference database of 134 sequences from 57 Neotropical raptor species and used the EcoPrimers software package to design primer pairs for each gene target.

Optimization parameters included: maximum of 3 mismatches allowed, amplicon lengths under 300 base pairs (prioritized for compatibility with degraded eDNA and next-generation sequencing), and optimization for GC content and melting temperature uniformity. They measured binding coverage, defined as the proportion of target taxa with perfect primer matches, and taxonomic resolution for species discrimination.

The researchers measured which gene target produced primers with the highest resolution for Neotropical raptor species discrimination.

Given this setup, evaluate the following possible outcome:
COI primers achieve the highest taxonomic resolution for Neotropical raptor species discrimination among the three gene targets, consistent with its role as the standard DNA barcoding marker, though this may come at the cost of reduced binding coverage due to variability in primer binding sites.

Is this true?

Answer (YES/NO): NO